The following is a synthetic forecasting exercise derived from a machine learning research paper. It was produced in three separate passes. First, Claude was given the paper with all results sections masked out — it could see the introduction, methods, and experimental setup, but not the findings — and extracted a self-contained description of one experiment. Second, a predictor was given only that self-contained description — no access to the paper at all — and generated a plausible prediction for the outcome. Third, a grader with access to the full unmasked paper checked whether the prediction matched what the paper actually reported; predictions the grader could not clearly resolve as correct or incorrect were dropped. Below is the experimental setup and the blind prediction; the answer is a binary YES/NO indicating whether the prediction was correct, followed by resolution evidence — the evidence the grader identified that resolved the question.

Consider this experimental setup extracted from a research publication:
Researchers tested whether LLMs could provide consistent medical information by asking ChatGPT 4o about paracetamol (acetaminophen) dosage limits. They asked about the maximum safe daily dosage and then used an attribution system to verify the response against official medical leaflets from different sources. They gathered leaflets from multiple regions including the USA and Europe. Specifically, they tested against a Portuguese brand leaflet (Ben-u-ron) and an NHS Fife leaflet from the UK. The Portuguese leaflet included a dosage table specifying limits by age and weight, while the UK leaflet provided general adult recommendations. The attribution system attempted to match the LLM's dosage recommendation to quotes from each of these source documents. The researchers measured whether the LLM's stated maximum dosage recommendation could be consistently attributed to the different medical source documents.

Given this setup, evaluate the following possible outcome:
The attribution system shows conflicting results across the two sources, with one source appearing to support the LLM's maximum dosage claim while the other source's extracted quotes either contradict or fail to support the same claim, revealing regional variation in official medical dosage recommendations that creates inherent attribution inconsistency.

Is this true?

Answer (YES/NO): YES